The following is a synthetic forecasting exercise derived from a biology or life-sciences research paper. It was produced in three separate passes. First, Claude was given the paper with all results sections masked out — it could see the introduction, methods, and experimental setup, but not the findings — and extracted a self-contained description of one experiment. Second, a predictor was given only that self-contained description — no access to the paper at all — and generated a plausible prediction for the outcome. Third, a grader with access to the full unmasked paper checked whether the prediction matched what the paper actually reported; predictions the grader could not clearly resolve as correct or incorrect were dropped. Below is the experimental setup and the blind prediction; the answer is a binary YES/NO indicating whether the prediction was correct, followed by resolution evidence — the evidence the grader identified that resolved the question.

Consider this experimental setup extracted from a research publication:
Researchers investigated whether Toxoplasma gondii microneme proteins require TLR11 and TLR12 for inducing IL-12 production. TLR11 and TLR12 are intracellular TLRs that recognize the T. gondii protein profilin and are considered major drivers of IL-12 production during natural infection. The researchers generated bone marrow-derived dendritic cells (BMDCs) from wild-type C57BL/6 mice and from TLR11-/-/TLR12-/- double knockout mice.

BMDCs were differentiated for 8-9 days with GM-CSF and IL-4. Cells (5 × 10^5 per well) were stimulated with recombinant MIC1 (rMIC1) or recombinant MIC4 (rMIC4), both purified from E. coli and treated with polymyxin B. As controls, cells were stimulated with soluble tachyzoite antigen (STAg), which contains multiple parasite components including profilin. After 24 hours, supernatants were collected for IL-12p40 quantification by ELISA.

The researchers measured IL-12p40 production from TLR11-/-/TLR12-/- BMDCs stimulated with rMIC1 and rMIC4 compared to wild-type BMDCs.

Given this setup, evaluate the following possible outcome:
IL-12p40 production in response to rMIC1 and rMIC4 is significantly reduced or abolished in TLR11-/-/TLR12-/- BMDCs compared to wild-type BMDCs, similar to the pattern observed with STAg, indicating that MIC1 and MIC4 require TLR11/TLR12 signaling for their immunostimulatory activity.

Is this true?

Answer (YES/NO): NO